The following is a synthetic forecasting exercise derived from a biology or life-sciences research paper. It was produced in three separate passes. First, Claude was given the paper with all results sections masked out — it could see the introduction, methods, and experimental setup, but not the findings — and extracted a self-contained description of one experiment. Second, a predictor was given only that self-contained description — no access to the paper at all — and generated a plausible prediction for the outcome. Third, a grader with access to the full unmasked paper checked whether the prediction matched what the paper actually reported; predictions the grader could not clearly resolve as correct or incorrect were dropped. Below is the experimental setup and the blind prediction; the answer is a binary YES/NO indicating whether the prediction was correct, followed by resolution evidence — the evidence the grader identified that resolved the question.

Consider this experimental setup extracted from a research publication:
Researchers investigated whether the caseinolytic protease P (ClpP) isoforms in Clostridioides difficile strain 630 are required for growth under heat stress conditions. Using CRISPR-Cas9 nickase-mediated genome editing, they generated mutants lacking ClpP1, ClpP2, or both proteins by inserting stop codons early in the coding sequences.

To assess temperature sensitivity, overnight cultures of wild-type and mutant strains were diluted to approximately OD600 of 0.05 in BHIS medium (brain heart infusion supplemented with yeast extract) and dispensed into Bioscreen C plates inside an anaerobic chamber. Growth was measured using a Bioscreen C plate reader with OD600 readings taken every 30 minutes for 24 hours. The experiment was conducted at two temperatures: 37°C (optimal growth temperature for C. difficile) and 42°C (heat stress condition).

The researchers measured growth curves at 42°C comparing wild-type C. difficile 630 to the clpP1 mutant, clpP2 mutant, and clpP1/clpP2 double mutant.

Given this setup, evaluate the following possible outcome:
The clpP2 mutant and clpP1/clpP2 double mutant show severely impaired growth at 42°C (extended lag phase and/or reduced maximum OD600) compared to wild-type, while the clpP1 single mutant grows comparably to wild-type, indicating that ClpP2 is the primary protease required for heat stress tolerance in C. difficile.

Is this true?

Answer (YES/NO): NO